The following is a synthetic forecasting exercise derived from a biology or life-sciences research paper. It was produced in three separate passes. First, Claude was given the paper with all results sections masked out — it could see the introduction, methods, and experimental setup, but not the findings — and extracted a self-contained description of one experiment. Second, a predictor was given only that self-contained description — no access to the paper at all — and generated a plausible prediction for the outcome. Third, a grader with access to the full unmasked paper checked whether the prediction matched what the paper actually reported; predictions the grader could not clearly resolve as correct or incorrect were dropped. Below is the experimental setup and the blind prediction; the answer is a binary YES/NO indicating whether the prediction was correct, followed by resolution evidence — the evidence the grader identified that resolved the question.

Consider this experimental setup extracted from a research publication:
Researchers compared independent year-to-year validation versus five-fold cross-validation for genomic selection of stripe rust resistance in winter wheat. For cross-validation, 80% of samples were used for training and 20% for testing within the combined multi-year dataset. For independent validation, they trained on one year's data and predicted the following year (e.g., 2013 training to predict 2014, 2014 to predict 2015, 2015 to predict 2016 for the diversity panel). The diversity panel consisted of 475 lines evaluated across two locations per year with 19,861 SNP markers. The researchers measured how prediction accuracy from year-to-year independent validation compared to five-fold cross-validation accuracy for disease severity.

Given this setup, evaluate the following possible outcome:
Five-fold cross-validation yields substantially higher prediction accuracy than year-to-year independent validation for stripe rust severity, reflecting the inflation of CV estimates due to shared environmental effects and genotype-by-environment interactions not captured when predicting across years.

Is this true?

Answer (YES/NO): NO